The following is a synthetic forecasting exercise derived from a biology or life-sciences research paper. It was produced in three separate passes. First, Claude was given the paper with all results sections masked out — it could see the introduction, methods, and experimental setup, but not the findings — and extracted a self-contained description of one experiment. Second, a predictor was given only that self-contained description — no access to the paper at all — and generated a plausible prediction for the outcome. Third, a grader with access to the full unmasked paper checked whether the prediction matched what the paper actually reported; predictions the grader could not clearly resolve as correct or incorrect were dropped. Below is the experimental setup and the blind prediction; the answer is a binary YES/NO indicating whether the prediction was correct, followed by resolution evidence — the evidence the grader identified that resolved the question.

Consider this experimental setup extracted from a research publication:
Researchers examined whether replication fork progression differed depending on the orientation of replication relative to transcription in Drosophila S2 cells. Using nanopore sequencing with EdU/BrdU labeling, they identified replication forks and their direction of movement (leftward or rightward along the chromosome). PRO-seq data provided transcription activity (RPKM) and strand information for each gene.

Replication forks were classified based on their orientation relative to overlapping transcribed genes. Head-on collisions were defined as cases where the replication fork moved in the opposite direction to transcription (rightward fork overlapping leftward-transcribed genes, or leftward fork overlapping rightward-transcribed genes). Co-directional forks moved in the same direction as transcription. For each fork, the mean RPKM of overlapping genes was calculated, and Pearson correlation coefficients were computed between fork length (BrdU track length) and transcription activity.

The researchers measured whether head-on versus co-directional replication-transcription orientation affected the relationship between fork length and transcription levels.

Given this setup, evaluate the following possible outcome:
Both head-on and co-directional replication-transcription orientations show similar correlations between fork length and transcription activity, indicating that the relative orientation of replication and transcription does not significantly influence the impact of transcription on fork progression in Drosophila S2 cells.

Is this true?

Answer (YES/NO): YES